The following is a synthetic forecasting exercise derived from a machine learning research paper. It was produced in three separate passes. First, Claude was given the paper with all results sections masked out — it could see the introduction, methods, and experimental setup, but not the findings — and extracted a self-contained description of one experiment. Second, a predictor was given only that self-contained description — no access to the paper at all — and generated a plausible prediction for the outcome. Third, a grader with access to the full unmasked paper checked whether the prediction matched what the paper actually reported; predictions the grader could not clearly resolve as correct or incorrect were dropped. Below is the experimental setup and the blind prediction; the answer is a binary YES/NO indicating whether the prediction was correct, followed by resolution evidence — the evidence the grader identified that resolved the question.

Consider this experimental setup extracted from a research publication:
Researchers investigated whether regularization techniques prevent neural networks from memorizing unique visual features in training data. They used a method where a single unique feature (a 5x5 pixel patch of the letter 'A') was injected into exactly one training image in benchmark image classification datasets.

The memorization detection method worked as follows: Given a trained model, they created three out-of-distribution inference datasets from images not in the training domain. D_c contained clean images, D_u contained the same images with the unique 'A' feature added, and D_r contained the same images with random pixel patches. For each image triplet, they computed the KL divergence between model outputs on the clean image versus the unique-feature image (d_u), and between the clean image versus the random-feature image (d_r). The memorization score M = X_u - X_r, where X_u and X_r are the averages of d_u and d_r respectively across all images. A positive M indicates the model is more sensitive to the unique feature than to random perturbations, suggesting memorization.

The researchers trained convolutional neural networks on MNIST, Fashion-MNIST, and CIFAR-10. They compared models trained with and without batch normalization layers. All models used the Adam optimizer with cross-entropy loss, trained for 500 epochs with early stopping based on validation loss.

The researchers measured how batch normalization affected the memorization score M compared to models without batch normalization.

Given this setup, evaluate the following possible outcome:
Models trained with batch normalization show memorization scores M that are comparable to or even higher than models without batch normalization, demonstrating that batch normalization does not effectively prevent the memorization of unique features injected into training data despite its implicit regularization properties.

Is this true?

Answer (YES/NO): YES